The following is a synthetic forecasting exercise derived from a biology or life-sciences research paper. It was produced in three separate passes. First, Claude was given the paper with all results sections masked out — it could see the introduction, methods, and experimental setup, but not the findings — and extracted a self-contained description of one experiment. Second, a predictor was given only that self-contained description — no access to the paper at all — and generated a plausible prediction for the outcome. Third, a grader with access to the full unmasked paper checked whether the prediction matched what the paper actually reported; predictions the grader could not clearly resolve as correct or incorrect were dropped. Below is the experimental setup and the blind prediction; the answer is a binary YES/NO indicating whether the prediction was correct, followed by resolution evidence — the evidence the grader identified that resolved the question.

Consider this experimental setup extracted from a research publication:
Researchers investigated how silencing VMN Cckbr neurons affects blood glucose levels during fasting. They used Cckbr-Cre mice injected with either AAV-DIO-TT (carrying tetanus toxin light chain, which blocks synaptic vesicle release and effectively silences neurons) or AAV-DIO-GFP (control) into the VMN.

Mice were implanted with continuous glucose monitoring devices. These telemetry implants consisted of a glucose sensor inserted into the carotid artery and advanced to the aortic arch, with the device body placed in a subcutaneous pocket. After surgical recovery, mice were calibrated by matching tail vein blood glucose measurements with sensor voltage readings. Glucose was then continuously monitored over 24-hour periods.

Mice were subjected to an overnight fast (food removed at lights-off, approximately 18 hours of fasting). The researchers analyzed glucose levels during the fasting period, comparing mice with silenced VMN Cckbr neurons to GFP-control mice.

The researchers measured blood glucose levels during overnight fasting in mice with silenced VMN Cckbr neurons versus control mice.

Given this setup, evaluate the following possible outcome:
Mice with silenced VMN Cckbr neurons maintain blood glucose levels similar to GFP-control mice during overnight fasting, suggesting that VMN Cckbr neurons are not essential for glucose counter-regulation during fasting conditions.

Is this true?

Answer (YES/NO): NO